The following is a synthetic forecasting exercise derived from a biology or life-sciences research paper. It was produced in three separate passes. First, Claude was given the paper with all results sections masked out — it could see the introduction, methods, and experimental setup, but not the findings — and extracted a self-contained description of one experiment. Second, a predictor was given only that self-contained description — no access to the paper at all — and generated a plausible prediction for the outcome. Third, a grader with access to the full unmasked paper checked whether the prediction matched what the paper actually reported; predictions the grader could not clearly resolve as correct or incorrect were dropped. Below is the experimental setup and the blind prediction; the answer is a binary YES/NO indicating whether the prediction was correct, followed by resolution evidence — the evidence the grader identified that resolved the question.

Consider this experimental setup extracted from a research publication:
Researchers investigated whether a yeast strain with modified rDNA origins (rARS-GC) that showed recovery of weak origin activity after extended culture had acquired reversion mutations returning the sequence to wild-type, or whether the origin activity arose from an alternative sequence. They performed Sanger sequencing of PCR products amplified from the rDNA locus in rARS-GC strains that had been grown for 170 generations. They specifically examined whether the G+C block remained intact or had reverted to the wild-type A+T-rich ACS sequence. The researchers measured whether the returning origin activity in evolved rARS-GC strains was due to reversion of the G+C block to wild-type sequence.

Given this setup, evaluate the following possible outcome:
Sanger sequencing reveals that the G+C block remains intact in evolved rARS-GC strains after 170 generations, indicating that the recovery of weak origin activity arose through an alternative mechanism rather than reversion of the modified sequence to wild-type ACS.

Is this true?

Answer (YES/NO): YES